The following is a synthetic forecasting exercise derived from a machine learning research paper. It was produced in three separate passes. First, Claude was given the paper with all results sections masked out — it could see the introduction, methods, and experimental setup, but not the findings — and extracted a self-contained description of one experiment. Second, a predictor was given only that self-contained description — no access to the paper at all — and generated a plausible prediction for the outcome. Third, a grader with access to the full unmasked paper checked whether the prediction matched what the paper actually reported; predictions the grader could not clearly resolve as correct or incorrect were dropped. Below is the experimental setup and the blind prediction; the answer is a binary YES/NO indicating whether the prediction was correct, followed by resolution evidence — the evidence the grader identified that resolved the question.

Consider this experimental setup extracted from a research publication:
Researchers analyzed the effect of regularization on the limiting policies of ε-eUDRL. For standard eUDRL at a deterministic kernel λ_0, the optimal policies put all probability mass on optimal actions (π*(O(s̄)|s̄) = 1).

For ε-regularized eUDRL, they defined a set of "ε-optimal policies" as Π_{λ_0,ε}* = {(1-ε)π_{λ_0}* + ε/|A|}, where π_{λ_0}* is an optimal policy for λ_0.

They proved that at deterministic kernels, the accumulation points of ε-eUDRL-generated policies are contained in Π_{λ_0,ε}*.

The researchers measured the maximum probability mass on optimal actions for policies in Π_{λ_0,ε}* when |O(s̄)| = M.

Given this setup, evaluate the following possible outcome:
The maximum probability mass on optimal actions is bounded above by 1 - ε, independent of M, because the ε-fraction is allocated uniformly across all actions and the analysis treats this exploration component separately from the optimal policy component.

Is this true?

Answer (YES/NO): NO